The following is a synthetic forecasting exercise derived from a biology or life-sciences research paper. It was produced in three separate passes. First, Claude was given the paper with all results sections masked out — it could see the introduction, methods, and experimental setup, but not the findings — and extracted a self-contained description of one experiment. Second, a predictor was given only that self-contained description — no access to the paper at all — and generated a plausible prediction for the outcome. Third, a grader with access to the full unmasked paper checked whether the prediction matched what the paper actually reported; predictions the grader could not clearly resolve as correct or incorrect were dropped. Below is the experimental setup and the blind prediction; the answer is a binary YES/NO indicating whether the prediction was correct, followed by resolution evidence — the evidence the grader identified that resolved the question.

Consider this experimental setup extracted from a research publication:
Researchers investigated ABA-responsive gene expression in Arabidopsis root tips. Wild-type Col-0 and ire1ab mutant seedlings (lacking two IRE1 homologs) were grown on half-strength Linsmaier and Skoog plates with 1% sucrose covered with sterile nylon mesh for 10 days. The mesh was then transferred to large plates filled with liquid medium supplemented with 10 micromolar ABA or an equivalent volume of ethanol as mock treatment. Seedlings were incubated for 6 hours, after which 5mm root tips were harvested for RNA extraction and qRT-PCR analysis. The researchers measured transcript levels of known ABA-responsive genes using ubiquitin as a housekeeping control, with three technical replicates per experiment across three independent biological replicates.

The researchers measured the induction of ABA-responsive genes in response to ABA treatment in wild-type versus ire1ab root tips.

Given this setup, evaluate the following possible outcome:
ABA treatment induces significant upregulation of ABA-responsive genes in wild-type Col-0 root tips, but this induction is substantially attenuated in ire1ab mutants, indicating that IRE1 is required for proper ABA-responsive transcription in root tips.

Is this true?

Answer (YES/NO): YES